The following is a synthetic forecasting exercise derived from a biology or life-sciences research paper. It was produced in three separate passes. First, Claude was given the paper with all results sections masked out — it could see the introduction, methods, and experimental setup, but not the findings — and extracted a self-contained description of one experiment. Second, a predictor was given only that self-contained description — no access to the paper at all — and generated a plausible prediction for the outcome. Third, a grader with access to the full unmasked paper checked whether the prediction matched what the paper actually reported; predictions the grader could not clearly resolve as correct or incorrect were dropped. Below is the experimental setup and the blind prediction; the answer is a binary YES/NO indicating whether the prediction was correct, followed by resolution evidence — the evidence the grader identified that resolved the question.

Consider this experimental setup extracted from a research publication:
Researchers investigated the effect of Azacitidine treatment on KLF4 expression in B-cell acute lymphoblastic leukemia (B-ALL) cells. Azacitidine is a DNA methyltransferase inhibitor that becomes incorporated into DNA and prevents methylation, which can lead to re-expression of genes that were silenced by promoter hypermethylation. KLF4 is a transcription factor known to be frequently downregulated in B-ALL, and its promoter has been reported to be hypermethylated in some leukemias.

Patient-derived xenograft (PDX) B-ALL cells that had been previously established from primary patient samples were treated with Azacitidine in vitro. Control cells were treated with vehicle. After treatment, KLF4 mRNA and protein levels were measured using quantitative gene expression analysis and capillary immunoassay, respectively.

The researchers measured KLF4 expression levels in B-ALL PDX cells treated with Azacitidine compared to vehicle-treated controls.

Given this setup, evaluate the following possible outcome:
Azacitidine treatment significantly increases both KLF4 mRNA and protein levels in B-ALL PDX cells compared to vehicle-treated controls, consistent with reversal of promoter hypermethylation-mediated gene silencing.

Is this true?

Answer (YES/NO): NO